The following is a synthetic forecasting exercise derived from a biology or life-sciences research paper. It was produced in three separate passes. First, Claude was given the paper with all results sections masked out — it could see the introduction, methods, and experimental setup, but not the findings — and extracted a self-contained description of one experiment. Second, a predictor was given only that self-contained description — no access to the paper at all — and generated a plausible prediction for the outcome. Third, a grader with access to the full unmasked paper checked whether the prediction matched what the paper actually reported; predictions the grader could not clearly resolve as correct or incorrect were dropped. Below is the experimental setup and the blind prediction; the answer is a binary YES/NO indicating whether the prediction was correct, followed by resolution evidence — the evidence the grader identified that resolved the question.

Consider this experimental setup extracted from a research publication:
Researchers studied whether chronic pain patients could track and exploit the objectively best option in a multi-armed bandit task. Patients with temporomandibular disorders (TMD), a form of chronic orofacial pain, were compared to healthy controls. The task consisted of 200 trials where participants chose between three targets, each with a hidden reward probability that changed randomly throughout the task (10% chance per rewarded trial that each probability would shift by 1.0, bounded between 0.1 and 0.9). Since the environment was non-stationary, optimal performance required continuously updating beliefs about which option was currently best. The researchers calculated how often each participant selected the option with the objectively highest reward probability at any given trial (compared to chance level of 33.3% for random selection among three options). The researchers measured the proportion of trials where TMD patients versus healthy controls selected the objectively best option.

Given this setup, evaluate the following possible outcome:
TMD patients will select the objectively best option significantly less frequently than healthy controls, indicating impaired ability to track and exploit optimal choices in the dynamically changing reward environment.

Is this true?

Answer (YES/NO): NO